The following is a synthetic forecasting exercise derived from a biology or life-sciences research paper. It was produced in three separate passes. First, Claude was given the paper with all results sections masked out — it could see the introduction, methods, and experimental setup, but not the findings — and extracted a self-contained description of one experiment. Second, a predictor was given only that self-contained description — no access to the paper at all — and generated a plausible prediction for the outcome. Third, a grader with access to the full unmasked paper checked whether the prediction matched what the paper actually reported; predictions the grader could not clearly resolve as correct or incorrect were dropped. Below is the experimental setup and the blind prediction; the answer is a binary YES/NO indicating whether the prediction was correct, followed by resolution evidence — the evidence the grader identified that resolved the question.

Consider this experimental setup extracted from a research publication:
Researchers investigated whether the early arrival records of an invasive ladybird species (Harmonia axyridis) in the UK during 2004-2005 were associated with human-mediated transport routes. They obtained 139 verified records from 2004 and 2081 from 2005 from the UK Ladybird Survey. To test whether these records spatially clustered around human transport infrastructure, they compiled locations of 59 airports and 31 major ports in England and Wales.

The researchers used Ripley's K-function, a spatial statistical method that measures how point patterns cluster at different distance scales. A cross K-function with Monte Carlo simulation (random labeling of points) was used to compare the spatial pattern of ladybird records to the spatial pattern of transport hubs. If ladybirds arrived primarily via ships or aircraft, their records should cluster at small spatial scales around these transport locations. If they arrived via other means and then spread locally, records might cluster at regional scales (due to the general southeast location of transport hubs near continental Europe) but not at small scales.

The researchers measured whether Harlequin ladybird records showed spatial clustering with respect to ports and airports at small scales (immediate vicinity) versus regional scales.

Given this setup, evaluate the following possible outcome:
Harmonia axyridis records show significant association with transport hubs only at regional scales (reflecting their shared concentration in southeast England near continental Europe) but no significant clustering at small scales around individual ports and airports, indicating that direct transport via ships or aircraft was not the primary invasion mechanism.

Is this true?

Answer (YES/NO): YES